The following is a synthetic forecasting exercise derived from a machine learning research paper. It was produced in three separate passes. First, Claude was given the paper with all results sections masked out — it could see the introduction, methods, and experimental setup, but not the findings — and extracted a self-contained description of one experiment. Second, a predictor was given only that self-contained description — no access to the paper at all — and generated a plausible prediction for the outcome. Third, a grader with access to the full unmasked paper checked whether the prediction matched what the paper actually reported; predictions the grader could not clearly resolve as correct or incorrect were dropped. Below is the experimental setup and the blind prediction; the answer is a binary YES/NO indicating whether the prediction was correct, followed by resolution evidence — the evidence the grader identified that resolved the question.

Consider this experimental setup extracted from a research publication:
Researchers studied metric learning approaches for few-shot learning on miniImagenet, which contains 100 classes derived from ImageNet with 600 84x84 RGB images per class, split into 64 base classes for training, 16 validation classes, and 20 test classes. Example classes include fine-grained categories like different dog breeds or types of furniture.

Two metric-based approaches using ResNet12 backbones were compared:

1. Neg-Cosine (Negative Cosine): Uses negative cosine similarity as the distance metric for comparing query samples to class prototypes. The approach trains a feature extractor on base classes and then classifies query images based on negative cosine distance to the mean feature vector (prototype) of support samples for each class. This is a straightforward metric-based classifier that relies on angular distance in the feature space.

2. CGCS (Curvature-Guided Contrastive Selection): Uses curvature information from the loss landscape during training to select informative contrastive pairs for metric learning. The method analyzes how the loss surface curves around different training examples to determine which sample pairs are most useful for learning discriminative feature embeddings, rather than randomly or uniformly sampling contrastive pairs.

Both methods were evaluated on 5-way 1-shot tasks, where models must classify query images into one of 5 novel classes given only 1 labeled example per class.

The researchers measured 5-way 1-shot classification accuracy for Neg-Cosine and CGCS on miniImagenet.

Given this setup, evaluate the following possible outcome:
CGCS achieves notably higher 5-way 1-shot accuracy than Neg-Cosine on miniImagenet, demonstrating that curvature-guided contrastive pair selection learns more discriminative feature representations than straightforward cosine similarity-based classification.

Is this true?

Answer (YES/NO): YES